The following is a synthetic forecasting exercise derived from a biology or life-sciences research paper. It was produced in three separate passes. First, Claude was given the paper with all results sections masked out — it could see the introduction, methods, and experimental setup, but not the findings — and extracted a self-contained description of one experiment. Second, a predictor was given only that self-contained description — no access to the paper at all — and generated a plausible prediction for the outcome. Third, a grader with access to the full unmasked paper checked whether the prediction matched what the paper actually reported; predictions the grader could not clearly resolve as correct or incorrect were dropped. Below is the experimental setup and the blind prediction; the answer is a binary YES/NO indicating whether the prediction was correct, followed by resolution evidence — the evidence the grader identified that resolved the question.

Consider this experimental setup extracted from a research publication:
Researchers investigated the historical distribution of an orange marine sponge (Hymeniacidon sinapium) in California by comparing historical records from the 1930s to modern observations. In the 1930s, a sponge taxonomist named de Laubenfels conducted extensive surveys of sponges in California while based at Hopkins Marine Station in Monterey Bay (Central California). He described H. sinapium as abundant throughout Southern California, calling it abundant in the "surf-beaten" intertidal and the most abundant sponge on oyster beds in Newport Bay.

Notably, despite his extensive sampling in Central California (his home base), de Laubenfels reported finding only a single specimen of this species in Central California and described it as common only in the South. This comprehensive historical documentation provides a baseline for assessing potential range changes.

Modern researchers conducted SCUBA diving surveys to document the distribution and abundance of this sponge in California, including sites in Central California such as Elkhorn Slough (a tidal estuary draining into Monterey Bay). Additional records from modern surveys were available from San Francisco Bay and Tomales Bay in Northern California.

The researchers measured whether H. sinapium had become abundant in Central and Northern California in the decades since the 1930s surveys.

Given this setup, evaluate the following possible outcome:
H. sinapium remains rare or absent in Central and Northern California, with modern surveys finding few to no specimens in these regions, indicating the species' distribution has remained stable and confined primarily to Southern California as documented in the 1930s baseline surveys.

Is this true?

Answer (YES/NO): NO